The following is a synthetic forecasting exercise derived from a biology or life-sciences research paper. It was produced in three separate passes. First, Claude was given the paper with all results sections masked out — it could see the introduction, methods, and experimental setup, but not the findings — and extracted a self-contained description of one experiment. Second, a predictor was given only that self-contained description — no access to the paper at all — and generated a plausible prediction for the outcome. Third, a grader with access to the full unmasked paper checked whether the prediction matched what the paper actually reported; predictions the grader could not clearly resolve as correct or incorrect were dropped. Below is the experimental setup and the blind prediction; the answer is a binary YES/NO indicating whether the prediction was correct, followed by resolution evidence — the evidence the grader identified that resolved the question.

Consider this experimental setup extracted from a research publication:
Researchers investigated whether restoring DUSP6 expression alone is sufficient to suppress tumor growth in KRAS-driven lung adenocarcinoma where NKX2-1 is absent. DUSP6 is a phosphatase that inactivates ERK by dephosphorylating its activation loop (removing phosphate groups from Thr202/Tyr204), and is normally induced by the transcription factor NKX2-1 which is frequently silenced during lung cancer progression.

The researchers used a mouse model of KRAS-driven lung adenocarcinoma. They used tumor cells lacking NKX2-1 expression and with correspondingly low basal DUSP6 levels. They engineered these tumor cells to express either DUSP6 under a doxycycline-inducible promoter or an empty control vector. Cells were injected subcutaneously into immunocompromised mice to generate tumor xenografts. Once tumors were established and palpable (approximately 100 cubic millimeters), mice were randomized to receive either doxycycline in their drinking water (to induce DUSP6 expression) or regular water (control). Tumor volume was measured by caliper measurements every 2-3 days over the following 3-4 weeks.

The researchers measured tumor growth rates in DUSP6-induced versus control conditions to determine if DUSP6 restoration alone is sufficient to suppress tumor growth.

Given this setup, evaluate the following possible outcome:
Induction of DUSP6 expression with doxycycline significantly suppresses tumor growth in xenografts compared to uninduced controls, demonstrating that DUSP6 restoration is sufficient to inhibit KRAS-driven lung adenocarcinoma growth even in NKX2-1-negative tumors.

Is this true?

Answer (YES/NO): NO